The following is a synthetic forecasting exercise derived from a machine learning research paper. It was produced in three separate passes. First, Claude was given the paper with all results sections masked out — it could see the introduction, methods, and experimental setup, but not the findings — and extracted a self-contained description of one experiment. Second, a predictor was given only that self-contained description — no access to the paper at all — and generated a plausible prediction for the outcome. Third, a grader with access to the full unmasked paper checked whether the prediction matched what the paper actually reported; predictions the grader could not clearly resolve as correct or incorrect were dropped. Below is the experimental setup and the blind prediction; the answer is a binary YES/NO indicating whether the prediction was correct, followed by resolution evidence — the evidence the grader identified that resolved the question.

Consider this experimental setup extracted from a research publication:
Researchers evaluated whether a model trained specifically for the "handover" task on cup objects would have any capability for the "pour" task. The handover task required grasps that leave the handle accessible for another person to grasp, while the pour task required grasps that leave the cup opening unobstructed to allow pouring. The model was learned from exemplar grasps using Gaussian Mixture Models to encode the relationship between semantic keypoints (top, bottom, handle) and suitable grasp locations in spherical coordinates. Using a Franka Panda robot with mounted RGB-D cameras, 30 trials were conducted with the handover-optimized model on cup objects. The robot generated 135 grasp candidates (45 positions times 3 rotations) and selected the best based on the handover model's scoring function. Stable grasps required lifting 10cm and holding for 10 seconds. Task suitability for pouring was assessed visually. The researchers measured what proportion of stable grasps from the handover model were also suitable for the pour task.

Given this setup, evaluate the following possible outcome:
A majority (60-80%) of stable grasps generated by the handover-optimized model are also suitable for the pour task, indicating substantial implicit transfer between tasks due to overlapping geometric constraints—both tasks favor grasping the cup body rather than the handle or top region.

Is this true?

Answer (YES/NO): NO